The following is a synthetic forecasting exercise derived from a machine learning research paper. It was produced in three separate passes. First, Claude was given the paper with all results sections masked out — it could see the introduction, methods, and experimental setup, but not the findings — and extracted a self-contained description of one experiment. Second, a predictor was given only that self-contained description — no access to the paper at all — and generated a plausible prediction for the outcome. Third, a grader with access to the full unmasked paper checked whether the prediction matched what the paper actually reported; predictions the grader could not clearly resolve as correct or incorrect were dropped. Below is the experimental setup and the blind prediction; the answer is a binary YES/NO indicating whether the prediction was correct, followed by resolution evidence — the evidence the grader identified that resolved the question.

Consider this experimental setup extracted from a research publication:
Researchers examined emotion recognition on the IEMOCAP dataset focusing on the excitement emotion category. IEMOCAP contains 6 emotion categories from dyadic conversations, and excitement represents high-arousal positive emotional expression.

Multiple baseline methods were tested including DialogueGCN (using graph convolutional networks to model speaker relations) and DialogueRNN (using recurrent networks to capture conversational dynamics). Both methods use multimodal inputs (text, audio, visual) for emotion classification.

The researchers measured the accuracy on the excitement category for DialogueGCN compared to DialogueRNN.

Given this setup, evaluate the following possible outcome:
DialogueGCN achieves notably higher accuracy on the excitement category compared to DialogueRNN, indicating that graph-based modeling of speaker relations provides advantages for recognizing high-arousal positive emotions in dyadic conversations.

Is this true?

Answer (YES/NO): YES